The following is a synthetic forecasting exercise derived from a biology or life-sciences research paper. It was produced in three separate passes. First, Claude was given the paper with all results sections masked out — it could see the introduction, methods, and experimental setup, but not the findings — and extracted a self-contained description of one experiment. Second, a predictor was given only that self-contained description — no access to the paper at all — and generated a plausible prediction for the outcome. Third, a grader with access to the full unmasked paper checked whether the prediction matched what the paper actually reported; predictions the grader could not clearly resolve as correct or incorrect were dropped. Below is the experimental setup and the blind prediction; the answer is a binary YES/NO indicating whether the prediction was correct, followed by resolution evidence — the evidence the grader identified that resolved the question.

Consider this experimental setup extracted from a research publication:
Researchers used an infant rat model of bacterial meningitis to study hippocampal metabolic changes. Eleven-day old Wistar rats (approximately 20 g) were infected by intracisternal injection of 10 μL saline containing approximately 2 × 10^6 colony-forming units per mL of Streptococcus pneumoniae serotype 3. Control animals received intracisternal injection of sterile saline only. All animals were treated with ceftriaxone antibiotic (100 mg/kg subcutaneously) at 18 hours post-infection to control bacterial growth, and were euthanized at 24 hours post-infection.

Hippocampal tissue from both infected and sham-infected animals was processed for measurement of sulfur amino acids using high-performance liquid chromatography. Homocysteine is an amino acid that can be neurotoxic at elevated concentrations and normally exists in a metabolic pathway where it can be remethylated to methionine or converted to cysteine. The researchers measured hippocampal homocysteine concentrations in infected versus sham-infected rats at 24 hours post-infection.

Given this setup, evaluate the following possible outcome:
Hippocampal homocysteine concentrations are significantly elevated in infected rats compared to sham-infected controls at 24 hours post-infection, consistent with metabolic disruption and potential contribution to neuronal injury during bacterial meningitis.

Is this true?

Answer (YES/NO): YES